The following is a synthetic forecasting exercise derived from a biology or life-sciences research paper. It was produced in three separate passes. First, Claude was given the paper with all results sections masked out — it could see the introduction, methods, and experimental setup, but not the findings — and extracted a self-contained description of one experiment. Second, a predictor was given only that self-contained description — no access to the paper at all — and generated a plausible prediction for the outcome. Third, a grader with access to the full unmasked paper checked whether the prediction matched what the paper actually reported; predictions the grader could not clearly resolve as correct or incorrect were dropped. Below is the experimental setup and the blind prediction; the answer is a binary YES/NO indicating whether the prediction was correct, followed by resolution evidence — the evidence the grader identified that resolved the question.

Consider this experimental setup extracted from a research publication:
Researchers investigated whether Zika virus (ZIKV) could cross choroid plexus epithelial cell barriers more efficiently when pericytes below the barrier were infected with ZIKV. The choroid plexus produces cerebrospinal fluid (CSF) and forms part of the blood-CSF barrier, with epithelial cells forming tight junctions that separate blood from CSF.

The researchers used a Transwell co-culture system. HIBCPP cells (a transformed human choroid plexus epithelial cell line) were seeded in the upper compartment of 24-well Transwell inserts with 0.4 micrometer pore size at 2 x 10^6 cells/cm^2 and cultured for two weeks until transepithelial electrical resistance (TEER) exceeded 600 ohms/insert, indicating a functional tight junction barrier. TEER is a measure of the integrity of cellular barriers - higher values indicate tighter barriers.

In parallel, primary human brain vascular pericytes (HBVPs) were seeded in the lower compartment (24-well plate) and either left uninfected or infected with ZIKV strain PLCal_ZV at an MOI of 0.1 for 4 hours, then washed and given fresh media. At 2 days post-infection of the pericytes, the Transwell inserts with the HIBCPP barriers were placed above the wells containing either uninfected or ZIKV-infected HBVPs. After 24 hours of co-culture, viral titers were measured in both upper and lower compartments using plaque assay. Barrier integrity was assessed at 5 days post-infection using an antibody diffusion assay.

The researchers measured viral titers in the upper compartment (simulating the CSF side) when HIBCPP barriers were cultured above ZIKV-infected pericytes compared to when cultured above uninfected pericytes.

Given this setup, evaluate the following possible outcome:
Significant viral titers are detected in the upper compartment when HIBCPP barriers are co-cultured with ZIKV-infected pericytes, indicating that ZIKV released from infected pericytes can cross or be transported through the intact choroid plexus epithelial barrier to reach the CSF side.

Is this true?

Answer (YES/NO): YES